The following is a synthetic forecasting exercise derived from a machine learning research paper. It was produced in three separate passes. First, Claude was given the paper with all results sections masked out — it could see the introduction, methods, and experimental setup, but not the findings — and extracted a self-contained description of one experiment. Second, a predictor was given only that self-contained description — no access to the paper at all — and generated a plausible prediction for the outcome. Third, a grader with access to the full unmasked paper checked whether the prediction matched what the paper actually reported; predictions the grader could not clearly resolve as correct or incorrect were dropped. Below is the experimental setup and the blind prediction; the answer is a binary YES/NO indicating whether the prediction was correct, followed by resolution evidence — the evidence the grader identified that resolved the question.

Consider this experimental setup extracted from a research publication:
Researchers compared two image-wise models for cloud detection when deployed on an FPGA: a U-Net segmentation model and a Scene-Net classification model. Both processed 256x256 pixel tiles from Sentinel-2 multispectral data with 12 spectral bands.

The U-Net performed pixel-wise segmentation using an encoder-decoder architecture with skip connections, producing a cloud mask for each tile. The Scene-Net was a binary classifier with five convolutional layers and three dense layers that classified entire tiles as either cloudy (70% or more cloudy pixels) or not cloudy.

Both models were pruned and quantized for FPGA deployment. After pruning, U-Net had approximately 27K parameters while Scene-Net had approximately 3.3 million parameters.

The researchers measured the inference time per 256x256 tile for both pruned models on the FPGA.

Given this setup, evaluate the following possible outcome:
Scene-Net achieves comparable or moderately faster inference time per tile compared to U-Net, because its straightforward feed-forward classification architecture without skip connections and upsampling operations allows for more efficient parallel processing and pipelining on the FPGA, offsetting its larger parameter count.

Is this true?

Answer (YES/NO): YES